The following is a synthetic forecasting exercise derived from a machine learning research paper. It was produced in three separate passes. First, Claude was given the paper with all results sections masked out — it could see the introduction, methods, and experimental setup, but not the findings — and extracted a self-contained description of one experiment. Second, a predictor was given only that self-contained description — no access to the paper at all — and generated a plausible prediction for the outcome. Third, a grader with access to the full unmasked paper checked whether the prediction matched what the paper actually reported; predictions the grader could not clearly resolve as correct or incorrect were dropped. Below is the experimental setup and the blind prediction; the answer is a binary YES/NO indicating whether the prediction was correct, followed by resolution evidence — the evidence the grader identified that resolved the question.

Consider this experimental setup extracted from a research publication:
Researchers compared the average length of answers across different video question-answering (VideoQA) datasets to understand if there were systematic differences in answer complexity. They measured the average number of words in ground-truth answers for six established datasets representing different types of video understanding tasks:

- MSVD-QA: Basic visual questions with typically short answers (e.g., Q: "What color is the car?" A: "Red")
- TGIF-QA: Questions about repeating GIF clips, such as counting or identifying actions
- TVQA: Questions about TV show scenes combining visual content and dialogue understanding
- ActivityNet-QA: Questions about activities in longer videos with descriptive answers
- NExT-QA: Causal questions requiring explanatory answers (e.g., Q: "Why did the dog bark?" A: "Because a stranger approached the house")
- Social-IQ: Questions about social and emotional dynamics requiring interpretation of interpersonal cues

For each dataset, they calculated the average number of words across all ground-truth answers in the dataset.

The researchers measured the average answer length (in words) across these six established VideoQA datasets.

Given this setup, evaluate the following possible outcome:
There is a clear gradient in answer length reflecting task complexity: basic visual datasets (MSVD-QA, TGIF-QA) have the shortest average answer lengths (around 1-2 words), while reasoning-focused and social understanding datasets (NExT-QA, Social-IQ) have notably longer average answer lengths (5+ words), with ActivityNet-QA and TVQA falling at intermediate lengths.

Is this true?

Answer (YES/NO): NO